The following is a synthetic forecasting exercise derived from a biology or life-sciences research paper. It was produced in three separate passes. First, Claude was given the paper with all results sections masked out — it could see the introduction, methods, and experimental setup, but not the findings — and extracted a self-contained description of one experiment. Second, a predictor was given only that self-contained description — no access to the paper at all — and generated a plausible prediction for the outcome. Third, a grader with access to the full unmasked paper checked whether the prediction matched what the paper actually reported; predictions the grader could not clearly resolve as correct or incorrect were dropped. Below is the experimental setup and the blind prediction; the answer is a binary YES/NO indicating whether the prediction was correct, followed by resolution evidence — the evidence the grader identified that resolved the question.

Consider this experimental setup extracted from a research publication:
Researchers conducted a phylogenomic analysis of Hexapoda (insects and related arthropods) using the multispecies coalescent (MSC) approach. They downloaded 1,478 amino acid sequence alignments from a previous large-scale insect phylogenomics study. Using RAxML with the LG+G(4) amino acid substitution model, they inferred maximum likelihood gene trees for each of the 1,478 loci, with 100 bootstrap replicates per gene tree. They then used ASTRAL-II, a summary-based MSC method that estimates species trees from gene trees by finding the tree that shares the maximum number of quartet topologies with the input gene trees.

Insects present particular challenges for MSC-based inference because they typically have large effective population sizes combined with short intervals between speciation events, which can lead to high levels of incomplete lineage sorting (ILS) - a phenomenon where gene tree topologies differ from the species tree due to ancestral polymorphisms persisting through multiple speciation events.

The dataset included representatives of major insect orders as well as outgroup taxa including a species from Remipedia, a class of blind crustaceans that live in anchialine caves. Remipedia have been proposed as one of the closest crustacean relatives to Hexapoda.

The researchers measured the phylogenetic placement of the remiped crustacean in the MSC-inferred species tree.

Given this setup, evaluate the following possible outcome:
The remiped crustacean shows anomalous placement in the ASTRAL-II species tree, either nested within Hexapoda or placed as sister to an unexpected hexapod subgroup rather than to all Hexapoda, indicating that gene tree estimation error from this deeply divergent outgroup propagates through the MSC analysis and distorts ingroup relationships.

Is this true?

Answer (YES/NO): YES